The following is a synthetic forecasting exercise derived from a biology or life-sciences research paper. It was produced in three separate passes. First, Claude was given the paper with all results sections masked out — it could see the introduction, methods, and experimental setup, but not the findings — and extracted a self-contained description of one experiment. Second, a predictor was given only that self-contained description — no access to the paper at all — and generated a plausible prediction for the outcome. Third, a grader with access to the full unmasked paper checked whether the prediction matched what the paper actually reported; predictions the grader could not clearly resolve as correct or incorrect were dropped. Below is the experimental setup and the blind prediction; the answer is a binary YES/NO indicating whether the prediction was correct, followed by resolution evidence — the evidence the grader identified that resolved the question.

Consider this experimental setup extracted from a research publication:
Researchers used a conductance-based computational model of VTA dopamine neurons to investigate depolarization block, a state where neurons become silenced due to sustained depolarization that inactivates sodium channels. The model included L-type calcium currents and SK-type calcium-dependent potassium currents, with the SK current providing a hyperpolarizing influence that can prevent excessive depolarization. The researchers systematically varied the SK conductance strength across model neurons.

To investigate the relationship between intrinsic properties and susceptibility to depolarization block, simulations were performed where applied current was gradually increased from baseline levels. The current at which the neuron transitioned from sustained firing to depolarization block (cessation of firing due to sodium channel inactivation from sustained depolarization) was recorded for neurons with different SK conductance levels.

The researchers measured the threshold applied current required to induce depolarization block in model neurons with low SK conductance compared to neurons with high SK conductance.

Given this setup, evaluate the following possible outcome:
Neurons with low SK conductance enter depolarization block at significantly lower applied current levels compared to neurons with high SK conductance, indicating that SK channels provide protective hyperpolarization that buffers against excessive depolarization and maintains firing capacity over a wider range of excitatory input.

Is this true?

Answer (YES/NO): NO